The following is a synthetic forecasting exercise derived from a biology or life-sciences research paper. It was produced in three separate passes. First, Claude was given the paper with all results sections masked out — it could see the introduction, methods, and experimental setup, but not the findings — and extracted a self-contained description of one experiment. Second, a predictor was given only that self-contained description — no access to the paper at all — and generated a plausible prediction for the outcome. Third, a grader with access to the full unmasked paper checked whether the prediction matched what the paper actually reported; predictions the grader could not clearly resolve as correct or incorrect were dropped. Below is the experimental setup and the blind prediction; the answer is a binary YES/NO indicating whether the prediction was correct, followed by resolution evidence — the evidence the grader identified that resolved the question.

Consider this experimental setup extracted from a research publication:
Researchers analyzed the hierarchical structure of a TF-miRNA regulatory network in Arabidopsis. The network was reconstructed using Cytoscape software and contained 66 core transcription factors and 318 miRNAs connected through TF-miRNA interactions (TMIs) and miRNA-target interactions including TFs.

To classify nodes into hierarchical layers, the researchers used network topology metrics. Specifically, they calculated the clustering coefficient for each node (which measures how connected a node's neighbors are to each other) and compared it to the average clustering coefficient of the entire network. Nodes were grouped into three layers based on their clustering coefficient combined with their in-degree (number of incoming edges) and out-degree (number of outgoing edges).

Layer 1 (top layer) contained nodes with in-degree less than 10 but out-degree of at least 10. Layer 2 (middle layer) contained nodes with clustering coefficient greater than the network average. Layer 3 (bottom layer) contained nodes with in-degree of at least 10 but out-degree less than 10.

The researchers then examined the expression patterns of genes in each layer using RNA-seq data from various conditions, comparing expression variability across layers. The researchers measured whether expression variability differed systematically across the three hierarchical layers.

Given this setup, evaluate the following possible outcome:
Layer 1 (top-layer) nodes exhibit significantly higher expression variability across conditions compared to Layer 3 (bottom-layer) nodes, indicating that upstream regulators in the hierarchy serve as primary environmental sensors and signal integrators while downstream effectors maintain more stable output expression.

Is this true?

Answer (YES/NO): NO